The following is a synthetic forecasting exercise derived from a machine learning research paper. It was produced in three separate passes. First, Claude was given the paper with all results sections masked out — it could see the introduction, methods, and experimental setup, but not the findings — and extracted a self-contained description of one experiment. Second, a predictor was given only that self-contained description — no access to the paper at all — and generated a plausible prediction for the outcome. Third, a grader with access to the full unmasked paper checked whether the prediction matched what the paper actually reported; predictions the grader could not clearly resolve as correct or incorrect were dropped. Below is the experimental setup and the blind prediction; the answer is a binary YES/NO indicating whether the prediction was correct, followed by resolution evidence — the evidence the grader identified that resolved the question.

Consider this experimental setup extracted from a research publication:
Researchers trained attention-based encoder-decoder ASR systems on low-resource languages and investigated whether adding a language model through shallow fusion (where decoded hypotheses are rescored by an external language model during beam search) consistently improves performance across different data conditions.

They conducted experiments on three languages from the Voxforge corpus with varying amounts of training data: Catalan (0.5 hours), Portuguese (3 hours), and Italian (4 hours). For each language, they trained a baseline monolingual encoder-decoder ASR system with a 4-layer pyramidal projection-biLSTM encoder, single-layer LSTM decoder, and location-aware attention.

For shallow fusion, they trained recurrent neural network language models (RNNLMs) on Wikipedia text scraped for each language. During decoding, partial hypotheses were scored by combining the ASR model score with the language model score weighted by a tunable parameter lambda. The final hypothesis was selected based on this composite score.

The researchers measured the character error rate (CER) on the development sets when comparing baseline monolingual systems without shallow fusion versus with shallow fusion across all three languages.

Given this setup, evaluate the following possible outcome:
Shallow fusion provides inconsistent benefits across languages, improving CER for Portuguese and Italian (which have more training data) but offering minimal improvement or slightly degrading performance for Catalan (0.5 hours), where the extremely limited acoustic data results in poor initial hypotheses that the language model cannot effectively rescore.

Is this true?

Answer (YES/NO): NO